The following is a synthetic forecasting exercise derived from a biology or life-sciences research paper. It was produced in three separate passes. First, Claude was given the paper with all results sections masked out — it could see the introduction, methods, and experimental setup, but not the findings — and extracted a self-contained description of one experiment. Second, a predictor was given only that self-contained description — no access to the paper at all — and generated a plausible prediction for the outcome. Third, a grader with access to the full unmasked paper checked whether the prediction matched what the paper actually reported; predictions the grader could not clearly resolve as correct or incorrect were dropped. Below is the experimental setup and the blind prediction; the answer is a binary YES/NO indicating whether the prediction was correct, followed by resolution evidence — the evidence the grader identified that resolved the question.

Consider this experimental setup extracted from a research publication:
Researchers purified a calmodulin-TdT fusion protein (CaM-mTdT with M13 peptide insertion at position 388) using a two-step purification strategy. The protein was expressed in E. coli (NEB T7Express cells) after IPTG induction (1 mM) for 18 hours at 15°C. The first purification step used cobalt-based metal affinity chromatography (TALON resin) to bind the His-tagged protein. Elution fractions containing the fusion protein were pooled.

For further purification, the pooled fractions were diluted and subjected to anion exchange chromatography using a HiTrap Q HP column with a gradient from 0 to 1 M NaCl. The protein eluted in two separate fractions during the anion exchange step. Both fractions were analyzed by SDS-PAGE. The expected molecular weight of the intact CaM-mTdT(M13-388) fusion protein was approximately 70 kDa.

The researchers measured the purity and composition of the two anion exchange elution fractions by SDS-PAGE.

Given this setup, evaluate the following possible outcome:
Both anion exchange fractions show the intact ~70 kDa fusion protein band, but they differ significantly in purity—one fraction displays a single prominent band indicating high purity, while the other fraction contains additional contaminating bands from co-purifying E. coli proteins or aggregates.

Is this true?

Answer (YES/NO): NO